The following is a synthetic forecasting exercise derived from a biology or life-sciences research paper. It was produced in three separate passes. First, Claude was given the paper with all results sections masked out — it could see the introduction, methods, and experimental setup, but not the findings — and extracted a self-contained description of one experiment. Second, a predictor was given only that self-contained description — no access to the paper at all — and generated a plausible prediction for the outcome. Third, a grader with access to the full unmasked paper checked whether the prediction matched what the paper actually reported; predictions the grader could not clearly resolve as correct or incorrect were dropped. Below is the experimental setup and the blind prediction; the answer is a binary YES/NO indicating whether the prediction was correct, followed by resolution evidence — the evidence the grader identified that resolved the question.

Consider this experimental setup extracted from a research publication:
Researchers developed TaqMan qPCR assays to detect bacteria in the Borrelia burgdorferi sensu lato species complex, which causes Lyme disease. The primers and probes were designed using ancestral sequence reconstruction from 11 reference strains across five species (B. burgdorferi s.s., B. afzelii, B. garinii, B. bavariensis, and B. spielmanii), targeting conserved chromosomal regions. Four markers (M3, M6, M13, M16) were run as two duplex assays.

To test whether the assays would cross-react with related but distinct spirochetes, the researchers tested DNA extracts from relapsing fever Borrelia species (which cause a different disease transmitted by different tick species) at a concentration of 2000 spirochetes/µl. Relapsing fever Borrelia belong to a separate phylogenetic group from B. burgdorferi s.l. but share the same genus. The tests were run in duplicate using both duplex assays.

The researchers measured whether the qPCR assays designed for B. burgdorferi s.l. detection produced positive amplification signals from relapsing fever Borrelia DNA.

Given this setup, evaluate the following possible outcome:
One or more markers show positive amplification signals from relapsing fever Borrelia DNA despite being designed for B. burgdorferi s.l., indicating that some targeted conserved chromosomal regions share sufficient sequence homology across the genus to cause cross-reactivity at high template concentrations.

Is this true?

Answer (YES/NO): YES